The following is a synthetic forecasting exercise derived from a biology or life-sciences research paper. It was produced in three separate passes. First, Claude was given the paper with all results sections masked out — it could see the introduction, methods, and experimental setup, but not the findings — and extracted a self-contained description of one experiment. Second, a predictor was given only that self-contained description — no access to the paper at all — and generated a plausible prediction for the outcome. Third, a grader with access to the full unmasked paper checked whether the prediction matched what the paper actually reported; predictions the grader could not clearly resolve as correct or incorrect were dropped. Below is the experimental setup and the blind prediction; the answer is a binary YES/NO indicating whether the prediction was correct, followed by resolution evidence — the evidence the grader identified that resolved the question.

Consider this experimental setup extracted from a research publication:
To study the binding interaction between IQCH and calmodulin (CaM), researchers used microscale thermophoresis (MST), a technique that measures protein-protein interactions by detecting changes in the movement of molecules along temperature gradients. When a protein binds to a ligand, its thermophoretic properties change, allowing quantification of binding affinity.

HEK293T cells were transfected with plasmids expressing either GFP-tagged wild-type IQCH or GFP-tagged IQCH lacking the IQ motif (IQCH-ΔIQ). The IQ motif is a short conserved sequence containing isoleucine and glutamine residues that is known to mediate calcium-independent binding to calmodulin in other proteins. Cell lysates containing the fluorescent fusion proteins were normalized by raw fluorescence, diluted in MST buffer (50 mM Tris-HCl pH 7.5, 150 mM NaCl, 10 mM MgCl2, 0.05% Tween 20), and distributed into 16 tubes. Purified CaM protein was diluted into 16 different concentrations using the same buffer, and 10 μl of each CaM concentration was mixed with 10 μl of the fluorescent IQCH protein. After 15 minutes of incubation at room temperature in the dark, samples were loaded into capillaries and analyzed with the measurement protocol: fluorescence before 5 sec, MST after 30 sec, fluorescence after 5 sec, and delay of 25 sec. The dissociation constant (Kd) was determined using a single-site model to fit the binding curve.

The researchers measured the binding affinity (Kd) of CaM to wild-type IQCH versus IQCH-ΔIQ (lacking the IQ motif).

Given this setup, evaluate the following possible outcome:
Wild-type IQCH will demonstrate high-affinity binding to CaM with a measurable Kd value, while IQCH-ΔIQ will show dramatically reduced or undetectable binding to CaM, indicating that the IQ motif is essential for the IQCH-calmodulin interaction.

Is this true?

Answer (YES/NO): YES